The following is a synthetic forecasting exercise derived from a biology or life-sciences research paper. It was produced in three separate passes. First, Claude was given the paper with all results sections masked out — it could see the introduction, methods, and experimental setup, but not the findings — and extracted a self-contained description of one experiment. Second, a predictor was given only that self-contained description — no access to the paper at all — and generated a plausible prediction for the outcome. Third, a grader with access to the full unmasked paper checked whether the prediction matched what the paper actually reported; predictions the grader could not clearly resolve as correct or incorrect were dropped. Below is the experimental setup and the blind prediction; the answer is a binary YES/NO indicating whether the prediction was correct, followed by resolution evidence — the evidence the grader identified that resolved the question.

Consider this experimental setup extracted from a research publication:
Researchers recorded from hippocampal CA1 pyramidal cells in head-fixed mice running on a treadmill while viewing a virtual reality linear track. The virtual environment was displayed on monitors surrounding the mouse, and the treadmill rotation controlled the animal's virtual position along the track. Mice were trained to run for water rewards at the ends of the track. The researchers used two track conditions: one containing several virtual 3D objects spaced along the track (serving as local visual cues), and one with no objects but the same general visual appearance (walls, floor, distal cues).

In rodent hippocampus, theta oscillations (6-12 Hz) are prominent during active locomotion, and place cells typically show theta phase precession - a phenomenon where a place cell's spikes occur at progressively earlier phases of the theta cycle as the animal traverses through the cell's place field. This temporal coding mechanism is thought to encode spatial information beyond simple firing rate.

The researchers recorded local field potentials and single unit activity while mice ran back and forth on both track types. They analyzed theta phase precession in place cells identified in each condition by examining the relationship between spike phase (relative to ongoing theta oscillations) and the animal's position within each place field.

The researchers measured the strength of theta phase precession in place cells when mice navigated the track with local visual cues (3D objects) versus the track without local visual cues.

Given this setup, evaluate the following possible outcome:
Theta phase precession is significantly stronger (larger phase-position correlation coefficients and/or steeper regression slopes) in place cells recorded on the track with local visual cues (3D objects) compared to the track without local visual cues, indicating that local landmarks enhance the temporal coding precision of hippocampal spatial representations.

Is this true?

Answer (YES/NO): YES